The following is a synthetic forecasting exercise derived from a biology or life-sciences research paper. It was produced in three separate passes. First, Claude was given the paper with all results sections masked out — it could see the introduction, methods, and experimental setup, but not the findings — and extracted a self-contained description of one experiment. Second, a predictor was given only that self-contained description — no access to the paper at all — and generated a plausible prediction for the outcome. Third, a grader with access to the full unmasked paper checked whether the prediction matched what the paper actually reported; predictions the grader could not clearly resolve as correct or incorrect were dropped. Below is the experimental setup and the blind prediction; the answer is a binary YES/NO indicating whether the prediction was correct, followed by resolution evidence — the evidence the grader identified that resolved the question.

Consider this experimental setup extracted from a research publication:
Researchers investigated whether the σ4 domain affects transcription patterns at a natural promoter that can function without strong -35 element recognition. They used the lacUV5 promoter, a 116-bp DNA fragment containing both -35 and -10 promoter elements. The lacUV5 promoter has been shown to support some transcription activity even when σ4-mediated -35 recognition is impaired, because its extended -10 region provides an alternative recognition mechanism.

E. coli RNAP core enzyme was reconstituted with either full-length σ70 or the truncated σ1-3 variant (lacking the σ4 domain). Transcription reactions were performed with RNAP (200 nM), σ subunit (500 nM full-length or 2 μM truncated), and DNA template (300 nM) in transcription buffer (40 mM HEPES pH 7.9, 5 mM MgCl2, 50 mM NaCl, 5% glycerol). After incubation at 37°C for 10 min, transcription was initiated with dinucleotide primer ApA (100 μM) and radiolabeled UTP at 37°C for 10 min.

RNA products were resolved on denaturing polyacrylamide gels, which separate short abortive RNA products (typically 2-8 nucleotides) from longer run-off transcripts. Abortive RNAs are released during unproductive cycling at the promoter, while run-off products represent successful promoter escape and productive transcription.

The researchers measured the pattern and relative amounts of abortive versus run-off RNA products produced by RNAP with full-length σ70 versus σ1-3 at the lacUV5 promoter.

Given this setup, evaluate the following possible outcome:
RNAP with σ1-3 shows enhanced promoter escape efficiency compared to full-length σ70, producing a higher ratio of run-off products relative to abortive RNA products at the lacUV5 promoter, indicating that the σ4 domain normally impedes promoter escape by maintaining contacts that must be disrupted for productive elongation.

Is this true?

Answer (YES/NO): NO